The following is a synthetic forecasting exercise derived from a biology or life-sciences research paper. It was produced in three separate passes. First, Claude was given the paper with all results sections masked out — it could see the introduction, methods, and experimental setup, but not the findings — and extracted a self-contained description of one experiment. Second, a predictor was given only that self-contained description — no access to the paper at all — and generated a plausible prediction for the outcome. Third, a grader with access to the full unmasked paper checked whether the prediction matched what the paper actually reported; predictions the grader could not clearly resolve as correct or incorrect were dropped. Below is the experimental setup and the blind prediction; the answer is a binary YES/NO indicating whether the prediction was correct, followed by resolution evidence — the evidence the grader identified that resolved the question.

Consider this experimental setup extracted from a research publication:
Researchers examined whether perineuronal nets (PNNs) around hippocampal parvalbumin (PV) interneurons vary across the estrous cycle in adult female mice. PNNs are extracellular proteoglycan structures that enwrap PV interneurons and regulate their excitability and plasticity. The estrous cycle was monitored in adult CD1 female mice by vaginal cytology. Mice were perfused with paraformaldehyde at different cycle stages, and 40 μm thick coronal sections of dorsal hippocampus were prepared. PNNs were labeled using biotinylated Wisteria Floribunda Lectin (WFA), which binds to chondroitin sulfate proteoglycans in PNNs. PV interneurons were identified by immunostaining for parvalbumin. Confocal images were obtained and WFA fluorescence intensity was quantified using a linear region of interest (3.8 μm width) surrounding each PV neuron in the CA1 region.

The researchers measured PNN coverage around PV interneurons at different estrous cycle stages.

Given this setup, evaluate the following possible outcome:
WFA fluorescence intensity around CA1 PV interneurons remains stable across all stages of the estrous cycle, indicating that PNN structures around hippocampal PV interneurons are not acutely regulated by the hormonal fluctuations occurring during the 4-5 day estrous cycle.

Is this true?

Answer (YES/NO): NO